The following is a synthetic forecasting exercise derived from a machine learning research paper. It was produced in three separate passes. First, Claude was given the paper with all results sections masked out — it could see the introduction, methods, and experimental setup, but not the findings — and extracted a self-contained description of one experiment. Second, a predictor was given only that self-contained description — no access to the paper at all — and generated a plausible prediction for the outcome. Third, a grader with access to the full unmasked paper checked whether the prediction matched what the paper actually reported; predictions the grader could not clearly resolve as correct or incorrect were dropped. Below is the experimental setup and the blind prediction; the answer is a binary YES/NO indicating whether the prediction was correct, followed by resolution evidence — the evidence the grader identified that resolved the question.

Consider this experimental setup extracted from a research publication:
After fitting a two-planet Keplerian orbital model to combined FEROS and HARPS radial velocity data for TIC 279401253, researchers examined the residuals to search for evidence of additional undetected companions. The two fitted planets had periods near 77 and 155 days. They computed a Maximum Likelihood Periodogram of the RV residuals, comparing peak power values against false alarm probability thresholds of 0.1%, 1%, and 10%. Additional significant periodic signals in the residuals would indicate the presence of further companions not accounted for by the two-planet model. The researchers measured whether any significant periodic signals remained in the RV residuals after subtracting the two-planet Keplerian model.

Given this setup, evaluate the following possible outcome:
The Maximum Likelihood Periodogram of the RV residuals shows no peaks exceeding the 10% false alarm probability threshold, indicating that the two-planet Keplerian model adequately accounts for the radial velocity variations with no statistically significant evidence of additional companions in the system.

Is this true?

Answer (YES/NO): YES